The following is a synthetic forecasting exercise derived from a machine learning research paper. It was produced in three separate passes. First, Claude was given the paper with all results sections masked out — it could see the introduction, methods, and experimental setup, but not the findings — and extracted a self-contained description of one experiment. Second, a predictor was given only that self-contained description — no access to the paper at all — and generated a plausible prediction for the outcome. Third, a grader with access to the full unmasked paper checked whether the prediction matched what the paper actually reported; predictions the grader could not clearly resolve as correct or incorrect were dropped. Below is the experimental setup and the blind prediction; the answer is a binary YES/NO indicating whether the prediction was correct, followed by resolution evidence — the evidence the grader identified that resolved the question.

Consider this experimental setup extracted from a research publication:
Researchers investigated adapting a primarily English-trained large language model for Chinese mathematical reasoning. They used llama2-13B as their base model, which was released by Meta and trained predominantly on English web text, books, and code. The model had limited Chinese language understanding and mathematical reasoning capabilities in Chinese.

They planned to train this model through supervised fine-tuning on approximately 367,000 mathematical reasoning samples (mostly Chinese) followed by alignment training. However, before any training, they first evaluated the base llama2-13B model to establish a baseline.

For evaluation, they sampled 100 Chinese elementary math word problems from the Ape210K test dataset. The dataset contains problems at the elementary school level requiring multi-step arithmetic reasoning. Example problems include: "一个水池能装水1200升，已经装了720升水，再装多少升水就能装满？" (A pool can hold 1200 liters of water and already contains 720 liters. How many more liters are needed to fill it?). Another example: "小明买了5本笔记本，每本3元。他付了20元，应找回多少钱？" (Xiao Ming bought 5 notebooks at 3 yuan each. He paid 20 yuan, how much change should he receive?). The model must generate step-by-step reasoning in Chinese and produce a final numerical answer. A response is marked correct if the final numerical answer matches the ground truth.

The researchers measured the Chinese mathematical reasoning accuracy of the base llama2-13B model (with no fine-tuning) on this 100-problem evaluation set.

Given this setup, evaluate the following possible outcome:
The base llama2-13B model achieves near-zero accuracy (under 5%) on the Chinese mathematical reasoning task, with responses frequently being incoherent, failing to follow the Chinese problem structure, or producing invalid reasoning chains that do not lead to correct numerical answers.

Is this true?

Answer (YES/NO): YES